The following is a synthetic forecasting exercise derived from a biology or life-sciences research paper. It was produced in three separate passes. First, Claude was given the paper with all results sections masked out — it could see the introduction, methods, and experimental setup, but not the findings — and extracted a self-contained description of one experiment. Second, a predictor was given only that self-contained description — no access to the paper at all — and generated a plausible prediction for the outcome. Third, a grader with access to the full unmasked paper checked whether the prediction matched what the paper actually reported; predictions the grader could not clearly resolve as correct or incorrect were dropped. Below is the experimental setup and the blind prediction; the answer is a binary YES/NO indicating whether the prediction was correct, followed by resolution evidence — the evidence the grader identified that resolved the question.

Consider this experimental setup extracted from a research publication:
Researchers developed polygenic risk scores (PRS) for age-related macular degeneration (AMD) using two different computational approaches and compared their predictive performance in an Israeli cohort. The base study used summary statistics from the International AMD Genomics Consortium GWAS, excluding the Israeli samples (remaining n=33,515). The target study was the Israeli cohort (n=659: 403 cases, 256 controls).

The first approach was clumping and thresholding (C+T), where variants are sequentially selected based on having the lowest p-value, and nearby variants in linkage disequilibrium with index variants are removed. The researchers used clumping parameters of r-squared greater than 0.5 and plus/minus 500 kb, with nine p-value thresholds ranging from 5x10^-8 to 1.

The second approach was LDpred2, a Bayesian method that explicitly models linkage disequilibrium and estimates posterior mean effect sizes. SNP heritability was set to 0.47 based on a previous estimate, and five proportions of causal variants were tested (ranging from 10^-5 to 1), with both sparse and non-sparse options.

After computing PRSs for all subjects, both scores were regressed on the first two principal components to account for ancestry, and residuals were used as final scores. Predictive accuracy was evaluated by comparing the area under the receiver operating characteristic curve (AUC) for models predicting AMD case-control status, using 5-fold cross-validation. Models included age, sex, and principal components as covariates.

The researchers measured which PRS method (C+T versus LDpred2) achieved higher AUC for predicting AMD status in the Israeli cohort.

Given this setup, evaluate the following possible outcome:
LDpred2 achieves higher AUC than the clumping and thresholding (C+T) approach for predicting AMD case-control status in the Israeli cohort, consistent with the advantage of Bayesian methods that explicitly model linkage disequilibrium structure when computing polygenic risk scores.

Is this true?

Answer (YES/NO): YES